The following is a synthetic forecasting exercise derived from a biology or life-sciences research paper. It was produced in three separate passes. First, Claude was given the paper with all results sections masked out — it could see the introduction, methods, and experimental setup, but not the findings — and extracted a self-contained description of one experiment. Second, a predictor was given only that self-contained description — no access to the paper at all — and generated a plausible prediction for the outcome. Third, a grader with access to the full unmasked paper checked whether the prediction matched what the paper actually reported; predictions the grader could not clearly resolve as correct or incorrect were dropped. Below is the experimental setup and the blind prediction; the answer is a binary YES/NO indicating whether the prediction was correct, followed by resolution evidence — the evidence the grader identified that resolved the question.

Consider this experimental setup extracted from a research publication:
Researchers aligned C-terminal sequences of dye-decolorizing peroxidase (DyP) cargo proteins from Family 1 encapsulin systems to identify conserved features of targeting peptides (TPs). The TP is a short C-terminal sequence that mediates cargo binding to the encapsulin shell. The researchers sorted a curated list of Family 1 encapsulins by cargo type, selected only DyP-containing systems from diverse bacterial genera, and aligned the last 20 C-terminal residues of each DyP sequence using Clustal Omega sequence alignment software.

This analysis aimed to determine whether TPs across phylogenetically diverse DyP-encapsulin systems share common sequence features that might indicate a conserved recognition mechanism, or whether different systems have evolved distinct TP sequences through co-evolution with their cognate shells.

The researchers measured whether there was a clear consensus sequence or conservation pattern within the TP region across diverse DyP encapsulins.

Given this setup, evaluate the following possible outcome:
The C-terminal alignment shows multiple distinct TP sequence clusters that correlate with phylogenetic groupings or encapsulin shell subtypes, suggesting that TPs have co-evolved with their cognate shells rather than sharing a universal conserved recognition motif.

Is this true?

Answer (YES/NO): NO